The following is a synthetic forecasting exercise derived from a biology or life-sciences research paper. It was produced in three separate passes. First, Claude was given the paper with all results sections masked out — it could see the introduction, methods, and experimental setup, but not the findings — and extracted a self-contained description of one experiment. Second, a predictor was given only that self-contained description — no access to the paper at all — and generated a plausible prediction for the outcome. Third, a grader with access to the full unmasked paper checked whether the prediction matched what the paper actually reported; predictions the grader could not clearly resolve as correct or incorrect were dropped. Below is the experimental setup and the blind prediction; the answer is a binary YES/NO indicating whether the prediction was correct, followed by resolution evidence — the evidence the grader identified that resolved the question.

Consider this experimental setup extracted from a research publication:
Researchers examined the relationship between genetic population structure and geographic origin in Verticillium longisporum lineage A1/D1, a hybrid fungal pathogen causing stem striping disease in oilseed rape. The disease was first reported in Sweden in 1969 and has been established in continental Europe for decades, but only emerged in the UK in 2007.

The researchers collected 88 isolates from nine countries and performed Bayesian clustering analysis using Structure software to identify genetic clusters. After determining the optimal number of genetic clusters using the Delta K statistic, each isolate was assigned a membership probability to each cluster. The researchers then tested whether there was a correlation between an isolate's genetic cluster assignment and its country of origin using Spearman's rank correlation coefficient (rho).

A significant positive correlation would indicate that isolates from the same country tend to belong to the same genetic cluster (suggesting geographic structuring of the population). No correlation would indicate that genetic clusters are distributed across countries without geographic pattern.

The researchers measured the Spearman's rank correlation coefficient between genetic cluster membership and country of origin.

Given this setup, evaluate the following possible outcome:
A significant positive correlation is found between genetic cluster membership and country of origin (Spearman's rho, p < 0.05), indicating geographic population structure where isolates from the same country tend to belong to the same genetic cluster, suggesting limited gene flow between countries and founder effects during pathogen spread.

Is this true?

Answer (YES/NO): NO